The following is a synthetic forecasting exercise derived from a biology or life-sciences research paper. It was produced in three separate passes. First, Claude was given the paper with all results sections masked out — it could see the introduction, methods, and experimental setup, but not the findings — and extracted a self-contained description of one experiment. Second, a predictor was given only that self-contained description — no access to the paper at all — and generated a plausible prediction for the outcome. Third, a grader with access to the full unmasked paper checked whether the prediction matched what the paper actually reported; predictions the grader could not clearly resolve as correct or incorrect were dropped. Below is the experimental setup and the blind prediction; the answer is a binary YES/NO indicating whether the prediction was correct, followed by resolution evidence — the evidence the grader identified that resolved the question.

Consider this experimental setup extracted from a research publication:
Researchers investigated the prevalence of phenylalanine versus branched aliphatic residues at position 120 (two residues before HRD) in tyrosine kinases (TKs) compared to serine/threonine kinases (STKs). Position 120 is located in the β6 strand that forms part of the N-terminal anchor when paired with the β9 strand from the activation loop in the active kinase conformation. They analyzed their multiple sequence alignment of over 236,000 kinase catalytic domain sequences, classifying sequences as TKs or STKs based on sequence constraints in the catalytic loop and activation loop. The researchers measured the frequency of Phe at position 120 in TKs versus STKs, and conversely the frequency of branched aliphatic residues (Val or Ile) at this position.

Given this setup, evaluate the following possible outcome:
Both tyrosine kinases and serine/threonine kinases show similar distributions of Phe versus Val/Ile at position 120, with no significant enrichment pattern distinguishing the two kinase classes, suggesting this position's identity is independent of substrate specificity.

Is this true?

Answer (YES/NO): NO